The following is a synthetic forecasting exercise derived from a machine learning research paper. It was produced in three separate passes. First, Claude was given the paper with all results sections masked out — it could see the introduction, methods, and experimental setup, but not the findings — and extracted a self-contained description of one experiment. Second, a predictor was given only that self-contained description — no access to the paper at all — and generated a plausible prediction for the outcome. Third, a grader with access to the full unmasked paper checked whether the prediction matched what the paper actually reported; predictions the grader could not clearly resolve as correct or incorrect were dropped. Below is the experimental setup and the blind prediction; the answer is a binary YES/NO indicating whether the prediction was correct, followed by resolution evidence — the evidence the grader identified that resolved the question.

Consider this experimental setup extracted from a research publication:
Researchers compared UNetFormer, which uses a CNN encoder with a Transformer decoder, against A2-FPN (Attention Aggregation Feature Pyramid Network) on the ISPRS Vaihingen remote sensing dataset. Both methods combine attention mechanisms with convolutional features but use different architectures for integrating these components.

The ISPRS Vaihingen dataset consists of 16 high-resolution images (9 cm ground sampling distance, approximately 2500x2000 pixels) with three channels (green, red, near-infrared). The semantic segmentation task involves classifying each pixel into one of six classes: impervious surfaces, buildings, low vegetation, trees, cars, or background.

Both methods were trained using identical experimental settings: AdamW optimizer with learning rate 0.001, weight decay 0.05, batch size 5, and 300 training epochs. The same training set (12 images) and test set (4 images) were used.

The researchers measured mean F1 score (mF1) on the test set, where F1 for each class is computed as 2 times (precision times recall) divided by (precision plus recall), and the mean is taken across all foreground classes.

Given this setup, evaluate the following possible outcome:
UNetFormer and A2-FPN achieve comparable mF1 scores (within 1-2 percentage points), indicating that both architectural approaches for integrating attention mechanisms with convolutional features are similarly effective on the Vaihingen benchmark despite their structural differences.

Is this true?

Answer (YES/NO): YES